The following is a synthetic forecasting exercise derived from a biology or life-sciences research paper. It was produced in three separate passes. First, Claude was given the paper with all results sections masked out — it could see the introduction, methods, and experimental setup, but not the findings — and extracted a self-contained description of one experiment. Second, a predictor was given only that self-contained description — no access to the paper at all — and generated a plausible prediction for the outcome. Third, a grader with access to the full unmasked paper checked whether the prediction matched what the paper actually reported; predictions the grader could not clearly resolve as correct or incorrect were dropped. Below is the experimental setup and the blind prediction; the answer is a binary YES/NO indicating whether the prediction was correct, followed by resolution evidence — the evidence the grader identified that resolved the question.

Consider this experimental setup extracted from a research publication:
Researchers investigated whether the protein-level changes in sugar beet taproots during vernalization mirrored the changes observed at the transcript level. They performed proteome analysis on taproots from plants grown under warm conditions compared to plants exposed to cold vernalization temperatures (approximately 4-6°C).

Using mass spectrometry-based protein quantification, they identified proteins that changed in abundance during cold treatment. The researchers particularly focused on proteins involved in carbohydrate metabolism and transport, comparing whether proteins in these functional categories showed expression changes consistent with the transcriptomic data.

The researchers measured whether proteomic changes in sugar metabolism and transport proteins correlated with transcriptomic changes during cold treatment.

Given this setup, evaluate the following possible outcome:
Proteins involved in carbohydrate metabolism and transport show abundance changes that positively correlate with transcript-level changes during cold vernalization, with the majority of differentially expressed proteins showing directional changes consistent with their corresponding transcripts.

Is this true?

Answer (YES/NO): NO